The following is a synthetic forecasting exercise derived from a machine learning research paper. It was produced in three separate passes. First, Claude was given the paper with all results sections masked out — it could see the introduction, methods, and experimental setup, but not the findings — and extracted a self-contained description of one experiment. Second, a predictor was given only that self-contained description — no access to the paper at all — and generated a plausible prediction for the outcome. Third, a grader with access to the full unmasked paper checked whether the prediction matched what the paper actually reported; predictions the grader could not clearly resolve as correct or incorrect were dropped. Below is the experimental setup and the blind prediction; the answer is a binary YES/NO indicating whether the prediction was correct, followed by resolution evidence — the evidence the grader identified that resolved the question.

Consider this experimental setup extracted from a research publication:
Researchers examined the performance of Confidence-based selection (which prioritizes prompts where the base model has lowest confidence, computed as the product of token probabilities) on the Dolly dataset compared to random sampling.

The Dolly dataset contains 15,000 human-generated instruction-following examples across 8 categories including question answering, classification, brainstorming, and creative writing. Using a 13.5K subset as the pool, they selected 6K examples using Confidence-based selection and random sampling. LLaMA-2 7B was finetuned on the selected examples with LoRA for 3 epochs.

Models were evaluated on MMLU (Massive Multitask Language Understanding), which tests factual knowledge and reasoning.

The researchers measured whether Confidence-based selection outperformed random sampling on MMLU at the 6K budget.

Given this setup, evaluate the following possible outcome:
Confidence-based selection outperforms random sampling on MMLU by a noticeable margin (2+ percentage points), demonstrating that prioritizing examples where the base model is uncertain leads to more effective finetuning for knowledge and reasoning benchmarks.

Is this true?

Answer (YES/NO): YES